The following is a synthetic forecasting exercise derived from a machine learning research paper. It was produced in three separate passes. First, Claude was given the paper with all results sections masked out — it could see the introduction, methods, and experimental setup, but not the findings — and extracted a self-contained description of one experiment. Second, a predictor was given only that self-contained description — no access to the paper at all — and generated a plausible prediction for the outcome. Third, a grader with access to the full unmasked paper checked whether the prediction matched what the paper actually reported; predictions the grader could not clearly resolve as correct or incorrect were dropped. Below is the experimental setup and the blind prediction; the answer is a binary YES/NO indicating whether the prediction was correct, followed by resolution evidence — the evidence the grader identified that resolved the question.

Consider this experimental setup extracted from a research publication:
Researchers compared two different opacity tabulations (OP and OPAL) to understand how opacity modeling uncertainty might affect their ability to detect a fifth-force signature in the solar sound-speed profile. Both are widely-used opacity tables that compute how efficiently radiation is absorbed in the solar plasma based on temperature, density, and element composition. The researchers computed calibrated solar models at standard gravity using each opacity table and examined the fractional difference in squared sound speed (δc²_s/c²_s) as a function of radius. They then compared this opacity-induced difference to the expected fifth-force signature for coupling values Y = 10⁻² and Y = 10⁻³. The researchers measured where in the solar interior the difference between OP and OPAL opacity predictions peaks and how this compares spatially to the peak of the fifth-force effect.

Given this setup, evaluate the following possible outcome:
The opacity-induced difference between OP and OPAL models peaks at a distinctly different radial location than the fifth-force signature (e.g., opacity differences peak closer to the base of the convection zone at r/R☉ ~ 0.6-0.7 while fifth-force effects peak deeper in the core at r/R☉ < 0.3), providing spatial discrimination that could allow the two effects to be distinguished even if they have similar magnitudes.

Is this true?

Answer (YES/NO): NO